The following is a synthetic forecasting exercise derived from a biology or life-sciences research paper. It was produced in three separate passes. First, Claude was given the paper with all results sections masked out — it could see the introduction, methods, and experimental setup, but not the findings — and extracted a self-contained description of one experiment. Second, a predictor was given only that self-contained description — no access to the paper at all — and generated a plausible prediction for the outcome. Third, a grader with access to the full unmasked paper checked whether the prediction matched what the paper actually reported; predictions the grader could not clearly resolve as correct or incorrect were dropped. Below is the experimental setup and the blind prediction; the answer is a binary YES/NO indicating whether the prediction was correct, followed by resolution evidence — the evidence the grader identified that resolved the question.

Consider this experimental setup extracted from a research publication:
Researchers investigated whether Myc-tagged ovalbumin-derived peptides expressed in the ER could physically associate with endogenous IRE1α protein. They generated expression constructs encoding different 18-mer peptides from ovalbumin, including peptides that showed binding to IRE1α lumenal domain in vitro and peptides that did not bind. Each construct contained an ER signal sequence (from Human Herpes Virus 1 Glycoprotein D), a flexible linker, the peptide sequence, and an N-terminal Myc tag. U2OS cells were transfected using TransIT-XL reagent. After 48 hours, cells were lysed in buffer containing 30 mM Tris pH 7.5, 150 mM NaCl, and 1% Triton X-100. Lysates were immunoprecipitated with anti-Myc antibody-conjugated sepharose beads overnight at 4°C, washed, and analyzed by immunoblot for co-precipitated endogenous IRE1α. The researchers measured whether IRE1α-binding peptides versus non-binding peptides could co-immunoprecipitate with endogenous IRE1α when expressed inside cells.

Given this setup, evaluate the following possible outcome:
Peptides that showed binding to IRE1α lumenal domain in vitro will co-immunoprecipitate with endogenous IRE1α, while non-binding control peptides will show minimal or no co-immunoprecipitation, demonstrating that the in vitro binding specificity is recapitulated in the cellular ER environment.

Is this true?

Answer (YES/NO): YES